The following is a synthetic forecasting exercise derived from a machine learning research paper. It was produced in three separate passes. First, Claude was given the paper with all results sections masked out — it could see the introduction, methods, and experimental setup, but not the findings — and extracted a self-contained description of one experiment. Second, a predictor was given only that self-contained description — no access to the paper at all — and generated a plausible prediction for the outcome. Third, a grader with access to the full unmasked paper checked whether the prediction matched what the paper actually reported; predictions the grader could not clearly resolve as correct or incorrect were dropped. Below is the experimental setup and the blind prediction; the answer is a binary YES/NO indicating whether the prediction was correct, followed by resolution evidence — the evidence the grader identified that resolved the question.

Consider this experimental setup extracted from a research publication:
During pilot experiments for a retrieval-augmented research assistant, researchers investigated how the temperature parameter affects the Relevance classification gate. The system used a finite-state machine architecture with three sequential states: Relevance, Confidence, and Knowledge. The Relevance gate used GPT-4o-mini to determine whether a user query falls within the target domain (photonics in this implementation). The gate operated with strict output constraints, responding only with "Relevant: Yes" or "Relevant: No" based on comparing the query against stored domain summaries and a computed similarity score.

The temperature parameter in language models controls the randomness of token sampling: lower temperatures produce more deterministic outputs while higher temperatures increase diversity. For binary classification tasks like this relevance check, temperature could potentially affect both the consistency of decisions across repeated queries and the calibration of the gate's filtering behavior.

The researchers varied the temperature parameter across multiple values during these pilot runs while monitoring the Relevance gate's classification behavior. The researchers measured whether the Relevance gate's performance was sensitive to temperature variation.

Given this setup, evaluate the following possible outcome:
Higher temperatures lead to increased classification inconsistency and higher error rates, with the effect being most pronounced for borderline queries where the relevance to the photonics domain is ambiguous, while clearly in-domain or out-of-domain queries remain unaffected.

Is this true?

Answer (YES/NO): NO